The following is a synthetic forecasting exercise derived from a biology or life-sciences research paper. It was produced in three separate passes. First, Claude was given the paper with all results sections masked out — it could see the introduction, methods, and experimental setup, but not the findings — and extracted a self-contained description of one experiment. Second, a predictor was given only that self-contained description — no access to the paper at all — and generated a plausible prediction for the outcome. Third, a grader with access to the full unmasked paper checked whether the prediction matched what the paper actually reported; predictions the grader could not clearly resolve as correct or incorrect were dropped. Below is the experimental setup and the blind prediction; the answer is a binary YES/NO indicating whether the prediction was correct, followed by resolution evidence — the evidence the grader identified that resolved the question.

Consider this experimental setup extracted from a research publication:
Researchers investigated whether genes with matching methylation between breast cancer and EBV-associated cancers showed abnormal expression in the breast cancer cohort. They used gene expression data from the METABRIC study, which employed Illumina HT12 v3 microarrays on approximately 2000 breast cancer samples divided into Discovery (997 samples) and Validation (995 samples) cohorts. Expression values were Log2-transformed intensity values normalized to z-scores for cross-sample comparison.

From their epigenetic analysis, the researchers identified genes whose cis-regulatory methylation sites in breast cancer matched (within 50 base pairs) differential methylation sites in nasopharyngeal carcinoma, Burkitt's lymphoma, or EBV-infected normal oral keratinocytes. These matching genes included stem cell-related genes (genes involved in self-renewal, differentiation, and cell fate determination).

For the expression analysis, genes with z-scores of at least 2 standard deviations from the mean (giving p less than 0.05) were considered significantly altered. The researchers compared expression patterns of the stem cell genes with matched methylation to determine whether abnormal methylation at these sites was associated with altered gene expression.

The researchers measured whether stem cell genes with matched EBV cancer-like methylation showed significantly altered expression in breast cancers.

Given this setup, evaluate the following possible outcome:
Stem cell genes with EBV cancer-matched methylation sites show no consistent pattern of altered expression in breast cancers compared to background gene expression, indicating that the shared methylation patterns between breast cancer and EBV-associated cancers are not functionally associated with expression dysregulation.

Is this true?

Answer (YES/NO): NO